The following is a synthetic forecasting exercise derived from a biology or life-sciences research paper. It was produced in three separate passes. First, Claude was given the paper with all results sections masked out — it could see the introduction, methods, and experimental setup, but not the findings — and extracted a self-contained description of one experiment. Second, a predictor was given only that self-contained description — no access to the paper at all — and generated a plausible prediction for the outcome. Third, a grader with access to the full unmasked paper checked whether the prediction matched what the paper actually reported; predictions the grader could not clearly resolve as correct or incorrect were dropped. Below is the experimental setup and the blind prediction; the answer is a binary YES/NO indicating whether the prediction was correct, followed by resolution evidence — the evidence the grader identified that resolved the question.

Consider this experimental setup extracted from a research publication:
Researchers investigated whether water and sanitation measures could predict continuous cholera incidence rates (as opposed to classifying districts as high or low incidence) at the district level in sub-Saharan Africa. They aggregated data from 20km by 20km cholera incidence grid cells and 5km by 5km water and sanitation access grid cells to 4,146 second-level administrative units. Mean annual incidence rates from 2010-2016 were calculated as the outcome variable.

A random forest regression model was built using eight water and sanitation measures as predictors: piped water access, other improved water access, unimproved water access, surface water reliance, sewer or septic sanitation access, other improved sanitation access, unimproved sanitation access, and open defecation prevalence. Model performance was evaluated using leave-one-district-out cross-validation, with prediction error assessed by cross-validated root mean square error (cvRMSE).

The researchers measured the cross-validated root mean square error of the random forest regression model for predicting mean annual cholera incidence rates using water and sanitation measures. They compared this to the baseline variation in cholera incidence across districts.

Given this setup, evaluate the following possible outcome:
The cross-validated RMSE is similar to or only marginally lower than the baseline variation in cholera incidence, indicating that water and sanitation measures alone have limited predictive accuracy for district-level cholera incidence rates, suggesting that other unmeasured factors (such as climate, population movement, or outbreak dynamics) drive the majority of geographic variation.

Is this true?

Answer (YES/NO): YES